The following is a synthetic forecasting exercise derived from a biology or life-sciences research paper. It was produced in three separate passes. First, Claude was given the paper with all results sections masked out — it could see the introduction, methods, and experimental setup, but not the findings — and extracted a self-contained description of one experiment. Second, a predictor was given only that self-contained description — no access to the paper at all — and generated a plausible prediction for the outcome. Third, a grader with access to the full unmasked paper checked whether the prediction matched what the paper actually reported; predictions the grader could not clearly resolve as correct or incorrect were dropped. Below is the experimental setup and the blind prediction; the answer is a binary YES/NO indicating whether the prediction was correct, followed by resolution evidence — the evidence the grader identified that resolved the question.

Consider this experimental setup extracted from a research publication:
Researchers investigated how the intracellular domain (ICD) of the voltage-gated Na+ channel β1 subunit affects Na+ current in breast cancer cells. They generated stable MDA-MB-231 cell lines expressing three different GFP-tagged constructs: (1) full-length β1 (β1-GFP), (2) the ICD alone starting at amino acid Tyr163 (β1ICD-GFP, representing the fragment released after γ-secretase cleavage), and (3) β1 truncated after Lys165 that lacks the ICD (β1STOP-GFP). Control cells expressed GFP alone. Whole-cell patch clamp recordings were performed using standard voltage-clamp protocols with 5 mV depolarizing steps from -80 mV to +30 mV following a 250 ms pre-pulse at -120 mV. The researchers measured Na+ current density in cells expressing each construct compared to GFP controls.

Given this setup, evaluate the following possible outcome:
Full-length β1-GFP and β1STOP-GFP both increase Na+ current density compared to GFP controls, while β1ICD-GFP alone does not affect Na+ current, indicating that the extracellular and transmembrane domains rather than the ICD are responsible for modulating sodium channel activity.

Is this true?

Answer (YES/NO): NO